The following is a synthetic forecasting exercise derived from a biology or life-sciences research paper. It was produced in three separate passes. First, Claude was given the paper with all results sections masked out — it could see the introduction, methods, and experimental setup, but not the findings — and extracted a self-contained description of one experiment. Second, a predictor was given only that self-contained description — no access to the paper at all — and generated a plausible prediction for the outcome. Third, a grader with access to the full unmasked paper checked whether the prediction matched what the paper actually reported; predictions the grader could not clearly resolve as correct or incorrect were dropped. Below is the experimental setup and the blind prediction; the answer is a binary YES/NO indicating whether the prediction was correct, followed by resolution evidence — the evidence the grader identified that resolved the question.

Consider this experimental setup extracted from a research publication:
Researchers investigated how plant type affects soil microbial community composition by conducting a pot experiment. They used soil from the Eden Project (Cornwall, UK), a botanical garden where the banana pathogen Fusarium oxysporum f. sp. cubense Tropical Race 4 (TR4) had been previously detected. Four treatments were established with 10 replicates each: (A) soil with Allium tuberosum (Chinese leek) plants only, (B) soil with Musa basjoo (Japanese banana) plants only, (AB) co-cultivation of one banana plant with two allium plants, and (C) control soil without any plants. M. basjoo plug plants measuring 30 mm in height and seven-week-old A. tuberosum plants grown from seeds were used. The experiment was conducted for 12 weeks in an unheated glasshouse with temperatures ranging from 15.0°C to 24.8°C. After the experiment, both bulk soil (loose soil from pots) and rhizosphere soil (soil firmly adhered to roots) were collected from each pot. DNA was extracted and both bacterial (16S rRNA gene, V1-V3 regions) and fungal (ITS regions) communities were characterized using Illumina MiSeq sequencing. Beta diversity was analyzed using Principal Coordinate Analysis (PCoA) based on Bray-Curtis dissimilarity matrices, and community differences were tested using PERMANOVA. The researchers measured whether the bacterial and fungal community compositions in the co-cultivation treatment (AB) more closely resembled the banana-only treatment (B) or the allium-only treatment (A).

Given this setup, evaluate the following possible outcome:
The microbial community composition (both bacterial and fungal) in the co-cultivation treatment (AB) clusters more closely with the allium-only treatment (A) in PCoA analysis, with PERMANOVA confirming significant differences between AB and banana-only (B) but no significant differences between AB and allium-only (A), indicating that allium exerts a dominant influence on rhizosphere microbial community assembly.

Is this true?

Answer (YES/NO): NO